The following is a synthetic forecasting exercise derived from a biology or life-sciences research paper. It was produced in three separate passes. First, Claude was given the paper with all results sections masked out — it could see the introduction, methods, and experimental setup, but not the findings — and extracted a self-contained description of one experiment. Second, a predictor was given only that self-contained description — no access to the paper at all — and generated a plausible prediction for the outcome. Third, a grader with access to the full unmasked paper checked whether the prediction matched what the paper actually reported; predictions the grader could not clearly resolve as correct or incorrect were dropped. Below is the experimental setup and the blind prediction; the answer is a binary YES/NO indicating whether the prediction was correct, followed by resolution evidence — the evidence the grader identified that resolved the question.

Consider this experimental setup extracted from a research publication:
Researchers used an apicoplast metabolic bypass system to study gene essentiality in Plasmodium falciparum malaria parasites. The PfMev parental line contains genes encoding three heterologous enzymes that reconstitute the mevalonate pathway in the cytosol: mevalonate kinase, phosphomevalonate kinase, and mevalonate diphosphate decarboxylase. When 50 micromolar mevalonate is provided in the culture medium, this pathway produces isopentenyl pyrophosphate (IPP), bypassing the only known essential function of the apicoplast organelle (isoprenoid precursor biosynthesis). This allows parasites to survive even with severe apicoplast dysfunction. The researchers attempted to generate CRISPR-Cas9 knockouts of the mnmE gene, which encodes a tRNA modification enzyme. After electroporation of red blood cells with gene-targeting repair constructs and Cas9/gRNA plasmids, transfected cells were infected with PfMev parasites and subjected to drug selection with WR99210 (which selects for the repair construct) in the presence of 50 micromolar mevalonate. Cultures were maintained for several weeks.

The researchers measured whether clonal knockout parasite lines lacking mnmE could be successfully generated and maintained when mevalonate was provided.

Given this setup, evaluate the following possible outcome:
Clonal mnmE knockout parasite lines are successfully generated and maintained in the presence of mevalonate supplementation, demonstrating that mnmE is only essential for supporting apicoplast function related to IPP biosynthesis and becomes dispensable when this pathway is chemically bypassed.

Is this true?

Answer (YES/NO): YES